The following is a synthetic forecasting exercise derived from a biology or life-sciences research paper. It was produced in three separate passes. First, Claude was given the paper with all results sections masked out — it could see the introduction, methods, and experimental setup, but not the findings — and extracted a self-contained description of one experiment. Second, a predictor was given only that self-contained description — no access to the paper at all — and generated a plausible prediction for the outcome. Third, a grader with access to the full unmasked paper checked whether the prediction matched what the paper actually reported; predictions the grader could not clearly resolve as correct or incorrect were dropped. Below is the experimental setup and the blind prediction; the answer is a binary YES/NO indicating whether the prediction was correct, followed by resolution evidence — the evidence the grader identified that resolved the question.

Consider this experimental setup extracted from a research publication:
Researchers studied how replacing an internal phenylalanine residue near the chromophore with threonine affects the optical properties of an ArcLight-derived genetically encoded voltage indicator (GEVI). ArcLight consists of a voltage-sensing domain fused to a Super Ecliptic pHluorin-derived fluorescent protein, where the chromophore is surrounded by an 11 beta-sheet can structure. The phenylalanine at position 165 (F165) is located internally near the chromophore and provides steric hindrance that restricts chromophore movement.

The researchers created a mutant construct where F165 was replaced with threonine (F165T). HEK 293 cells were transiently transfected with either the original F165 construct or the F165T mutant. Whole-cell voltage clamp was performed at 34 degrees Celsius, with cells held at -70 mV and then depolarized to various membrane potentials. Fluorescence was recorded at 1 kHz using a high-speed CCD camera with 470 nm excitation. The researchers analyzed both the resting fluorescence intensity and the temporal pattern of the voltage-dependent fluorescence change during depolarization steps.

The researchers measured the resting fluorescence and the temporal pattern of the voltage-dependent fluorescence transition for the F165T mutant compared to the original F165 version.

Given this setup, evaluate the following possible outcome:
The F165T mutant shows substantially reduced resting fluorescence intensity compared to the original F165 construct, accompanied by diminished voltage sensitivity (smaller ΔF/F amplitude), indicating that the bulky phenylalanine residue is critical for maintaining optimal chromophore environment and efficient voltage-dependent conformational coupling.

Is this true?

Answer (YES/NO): NO